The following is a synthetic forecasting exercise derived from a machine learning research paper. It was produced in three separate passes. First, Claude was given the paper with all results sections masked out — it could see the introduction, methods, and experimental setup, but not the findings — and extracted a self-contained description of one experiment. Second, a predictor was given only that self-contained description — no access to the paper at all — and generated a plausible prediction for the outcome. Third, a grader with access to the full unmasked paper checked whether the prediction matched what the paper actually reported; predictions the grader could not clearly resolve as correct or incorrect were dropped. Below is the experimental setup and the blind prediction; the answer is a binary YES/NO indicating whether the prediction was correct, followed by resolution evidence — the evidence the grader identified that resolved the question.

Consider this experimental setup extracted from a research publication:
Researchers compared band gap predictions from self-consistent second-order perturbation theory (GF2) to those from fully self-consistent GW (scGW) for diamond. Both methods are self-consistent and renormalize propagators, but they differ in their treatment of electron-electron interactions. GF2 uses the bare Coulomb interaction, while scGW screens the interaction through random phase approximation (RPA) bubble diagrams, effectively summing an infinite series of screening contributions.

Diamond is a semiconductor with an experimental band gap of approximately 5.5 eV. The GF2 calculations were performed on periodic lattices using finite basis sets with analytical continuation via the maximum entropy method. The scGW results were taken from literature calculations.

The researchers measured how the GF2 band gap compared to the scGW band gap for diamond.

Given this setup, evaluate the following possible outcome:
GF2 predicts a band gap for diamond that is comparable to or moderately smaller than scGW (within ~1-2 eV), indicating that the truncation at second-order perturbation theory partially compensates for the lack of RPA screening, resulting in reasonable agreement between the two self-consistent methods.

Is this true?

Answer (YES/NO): YES